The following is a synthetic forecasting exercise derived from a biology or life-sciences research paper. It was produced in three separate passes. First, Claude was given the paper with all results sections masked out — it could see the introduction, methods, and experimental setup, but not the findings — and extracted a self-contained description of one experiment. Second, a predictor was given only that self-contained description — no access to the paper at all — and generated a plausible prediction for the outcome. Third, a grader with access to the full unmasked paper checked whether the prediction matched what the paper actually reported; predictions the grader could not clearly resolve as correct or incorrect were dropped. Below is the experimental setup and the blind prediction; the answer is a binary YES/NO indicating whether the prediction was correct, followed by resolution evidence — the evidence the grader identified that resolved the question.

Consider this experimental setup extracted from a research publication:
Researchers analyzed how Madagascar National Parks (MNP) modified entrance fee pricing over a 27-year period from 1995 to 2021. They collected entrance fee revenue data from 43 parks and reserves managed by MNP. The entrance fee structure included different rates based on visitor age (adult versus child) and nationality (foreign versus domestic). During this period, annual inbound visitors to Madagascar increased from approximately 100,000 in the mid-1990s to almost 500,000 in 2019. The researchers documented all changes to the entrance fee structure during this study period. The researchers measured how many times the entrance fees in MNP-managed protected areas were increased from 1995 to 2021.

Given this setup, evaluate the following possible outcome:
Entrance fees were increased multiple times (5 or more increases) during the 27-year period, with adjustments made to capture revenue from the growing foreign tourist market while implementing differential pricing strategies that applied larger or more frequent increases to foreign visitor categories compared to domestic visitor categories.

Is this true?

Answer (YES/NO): NO